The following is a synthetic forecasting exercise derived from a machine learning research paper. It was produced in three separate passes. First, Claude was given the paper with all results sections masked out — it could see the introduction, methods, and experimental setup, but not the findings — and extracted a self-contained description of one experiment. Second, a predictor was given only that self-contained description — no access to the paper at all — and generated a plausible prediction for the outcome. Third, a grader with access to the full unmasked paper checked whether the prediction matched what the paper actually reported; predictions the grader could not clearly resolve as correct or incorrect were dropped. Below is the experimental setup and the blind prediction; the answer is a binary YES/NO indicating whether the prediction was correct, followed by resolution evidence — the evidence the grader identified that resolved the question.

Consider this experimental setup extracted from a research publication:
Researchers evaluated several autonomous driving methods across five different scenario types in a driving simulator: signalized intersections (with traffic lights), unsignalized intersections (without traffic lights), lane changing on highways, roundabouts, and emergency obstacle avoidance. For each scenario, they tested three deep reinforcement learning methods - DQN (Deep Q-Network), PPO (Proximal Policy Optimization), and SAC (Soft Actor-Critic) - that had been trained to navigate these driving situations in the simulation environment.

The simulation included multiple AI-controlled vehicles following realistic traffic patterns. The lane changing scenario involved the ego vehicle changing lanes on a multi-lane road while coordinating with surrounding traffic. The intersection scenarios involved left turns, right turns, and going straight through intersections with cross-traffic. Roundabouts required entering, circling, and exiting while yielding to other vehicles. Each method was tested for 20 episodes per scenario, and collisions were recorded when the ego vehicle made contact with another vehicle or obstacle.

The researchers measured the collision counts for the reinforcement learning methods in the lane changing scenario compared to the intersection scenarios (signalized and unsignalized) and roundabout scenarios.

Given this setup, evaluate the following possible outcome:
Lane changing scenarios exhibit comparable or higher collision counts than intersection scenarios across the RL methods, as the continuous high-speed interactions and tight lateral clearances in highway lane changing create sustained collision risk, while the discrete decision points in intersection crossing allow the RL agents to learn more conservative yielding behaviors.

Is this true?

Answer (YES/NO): NO